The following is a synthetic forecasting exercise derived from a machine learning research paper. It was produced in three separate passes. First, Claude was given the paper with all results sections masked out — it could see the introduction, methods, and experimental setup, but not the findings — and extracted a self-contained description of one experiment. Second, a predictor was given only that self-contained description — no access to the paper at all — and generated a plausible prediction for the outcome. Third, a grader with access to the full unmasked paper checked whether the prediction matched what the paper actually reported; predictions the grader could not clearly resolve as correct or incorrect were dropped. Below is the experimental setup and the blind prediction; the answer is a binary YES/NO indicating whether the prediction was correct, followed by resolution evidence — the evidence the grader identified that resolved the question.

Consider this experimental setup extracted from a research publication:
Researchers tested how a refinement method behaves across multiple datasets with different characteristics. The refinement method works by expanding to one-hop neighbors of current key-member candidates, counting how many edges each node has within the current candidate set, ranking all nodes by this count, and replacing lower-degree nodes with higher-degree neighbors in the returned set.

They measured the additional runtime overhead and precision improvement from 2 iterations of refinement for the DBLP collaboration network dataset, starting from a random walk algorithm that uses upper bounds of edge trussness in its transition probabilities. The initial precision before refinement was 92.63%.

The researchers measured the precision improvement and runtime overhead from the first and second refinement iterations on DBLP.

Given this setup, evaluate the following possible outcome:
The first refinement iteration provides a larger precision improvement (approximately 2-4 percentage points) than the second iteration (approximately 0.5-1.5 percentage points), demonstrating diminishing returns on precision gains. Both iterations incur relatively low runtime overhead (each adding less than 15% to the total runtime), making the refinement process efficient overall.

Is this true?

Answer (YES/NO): NO